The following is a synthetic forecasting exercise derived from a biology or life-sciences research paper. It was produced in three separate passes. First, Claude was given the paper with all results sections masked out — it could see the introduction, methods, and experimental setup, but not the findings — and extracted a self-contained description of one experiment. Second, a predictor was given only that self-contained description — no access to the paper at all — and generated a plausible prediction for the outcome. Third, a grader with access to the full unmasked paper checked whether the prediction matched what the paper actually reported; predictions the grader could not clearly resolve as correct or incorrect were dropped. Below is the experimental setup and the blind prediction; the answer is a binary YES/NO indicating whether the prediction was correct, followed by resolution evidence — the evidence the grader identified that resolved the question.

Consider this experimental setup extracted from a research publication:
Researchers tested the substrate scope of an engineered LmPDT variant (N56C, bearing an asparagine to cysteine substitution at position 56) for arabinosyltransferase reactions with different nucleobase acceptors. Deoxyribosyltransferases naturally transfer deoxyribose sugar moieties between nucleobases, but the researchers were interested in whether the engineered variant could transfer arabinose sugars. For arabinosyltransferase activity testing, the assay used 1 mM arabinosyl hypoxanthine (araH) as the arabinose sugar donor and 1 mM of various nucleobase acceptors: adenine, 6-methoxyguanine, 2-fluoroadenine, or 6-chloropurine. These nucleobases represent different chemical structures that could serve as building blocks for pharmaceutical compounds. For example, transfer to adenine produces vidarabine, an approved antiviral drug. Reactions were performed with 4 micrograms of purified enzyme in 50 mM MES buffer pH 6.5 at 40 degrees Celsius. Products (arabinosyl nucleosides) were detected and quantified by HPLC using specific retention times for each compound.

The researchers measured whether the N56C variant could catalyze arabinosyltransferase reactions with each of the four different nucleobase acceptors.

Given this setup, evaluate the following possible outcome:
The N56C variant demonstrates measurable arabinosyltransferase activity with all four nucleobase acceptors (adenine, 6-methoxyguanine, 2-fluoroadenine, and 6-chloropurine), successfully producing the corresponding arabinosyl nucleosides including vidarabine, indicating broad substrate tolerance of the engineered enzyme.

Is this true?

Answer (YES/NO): YES